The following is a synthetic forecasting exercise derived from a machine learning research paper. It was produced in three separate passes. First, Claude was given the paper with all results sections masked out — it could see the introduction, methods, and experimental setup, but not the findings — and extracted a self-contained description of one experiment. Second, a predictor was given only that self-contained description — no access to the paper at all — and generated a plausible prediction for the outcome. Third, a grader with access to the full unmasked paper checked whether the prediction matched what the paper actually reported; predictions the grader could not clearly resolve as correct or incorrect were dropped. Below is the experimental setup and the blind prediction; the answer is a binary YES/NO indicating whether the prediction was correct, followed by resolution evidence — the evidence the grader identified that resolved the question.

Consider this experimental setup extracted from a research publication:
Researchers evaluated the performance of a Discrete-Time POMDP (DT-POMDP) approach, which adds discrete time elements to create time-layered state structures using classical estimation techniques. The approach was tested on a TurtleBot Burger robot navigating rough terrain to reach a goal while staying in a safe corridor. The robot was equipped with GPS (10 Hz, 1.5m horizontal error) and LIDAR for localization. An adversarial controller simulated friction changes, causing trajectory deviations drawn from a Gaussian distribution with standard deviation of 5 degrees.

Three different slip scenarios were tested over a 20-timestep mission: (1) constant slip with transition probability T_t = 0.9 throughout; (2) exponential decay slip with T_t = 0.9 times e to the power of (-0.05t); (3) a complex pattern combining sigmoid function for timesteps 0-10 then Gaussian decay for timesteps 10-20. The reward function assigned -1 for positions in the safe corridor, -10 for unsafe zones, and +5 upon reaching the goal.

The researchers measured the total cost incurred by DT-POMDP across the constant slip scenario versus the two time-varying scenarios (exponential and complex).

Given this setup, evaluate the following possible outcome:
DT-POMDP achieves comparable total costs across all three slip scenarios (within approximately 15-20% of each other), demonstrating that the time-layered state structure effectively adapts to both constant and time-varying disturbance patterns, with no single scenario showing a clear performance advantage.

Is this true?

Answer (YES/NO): NO